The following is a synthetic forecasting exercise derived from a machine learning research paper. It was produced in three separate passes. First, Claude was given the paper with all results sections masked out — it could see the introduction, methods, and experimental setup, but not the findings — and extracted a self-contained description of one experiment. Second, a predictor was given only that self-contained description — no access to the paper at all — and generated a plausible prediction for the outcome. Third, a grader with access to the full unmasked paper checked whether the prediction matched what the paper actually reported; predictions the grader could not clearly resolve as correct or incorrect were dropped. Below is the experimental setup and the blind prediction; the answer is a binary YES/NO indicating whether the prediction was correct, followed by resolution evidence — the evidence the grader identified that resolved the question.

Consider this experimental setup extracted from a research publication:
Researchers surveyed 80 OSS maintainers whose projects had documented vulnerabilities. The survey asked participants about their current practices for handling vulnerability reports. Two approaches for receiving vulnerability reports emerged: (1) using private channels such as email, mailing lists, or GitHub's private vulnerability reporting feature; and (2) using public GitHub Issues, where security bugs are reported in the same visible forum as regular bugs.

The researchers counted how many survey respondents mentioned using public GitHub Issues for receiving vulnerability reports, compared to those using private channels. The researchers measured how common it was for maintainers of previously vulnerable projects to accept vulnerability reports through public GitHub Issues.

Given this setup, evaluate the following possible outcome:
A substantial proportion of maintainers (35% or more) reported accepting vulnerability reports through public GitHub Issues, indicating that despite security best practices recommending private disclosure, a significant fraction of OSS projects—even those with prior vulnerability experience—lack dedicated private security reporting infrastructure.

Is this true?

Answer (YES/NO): NO